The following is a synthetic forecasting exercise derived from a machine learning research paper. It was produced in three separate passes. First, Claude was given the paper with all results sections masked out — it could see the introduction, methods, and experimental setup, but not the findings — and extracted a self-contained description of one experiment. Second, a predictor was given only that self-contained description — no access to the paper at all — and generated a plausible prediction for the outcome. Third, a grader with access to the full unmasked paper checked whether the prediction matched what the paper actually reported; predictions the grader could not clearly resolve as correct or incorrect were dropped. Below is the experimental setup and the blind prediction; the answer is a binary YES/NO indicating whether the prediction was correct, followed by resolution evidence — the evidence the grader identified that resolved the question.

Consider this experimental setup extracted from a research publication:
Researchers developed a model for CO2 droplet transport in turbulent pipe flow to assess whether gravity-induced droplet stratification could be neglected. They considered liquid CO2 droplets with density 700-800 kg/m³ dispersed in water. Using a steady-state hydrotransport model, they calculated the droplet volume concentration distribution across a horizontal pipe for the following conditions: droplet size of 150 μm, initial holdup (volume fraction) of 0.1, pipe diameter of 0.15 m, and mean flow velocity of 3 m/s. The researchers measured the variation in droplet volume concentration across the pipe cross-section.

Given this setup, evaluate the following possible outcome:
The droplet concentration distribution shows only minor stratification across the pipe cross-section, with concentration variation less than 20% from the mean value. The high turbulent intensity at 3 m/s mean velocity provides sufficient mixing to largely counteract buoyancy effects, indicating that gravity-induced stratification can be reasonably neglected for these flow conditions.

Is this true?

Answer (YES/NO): YES